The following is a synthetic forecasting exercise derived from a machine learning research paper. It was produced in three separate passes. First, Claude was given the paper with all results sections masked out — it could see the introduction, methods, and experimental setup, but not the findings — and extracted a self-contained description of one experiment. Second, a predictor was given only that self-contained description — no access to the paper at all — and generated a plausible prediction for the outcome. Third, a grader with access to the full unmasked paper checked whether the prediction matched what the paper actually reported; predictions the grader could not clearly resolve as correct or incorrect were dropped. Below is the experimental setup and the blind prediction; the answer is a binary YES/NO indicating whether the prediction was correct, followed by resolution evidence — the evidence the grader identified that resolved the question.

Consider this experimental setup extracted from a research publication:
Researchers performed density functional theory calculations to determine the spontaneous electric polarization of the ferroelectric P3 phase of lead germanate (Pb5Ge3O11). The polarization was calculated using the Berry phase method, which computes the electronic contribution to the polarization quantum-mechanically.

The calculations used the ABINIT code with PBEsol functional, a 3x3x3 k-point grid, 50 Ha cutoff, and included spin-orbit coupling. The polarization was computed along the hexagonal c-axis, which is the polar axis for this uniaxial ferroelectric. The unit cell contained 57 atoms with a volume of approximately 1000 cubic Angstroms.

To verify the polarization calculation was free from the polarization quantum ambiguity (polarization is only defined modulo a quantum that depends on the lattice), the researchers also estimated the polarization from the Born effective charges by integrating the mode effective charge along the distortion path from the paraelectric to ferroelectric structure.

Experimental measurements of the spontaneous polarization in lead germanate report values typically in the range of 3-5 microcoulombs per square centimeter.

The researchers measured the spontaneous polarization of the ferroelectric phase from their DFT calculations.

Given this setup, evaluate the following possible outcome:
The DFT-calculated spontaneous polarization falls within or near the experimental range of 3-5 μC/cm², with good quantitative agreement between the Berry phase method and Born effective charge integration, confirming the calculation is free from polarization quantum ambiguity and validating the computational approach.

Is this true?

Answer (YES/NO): YES